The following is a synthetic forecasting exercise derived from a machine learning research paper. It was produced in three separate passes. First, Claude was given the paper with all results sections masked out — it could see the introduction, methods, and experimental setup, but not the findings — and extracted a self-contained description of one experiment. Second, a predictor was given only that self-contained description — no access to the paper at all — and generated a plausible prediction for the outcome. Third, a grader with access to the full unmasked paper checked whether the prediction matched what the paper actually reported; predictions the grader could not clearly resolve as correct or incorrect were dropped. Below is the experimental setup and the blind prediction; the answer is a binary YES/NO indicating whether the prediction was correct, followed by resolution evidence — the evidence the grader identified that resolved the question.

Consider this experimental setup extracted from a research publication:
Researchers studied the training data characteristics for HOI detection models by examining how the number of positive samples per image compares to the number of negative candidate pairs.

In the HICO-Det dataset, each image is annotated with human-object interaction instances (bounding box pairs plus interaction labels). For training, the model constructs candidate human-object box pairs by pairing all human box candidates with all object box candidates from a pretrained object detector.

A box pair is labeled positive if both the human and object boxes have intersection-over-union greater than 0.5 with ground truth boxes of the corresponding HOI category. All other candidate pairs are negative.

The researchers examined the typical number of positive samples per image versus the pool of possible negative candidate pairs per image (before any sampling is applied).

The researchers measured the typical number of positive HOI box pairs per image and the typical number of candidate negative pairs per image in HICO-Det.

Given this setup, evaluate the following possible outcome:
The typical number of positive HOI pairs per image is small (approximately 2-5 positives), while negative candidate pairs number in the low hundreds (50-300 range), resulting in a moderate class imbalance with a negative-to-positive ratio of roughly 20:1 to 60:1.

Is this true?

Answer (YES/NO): NO